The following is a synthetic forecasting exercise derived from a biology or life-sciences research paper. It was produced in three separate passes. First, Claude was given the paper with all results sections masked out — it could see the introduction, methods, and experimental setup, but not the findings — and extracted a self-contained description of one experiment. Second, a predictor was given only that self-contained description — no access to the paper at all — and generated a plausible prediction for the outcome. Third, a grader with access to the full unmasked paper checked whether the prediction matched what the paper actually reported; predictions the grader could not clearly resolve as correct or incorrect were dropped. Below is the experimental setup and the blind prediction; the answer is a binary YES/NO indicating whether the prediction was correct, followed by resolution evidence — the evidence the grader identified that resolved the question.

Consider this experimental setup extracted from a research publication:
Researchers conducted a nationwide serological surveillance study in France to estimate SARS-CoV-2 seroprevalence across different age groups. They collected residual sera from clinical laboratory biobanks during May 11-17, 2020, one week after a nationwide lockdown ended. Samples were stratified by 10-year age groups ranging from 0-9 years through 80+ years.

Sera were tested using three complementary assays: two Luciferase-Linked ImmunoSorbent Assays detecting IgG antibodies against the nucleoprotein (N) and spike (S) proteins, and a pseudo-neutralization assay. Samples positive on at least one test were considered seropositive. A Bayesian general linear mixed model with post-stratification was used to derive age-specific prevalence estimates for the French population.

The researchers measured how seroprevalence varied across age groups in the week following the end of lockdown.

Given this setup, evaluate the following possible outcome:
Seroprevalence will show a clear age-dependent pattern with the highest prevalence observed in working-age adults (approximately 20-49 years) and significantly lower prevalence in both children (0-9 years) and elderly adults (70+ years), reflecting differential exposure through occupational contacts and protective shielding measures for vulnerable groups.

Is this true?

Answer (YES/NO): NO